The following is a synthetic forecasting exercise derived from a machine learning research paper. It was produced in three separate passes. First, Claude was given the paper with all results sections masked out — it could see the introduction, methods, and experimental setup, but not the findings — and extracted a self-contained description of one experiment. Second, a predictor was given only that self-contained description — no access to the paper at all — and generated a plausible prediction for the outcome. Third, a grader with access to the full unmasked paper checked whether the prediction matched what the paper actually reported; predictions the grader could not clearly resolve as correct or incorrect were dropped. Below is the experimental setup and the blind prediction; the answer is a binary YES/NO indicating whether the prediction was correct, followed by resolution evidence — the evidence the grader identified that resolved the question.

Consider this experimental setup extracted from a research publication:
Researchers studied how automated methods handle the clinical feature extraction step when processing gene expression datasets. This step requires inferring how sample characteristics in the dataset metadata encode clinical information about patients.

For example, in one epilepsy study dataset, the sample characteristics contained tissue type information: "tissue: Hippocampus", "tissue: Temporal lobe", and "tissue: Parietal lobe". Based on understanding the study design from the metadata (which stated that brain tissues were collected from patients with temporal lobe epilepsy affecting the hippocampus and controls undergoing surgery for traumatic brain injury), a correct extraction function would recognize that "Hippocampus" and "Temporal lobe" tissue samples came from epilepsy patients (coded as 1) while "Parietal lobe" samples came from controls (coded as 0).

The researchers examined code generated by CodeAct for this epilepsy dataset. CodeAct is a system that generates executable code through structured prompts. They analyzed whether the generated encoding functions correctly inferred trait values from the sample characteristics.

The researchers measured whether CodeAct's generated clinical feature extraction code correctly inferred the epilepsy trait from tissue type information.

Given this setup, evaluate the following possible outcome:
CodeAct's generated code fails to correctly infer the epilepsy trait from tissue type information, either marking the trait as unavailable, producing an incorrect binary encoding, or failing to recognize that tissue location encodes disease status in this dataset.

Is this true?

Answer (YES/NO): YES